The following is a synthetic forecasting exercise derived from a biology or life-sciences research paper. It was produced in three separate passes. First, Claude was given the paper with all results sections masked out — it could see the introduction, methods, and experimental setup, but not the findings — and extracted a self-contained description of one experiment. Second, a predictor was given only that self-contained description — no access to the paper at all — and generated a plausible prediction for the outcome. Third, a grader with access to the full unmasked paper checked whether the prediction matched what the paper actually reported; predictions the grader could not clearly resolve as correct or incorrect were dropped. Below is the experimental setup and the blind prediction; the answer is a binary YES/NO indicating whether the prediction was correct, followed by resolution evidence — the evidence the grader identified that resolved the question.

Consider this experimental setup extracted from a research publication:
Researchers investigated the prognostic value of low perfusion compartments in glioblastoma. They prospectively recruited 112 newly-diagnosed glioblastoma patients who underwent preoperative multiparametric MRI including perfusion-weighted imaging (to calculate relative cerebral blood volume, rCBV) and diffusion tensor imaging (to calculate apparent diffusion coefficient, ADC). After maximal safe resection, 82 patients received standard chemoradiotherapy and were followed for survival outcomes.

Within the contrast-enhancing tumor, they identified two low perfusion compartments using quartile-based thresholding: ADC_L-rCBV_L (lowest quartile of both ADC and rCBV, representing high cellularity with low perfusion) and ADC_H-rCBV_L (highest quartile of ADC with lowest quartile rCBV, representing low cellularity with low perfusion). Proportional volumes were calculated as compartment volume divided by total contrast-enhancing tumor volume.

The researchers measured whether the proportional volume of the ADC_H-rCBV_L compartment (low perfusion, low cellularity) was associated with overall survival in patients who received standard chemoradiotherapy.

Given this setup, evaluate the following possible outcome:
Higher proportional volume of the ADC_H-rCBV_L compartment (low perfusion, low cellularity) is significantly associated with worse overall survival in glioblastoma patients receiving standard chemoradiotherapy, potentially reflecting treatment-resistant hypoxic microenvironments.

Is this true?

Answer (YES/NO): NO